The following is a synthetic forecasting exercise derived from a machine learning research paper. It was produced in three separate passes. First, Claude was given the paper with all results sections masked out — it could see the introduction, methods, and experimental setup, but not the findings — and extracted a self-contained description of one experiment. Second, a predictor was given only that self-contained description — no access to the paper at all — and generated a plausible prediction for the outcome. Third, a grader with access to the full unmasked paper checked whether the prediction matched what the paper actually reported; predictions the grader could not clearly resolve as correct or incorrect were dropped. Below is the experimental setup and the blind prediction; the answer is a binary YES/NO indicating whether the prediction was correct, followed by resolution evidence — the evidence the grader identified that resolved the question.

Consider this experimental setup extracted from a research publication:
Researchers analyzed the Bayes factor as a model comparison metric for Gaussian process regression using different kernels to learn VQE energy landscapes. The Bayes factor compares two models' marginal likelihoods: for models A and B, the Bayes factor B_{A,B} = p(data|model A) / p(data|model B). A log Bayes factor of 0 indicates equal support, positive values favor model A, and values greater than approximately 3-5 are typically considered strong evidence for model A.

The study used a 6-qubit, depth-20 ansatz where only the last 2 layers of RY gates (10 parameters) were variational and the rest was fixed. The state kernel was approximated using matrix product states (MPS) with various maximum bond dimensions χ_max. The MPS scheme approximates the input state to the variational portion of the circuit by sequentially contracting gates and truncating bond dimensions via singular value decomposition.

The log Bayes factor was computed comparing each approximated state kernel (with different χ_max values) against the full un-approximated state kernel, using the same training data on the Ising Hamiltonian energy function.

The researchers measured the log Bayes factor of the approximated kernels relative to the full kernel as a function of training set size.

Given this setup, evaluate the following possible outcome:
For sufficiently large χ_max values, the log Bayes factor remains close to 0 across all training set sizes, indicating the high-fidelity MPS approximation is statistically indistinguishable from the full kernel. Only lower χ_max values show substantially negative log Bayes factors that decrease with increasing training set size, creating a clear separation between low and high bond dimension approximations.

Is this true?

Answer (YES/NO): NO